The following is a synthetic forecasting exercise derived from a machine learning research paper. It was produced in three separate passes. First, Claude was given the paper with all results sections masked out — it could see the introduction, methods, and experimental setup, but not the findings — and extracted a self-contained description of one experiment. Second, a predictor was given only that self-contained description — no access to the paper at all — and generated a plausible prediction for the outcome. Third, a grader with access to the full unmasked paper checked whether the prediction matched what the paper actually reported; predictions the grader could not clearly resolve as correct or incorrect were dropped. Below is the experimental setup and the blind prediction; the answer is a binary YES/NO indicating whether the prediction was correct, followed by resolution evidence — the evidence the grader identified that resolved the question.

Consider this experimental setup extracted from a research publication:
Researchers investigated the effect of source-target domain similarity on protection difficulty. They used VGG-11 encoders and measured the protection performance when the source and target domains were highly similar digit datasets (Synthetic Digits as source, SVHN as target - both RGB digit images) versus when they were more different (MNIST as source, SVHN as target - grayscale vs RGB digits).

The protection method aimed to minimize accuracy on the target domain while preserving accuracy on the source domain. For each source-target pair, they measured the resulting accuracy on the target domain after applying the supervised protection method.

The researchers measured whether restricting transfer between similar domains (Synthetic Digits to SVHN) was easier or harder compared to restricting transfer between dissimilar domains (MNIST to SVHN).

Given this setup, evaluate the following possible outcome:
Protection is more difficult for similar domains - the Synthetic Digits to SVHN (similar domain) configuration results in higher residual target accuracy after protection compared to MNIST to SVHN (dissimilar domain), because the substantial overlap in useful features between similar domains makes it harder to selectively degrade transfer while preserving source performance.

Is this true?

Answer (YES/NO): YES